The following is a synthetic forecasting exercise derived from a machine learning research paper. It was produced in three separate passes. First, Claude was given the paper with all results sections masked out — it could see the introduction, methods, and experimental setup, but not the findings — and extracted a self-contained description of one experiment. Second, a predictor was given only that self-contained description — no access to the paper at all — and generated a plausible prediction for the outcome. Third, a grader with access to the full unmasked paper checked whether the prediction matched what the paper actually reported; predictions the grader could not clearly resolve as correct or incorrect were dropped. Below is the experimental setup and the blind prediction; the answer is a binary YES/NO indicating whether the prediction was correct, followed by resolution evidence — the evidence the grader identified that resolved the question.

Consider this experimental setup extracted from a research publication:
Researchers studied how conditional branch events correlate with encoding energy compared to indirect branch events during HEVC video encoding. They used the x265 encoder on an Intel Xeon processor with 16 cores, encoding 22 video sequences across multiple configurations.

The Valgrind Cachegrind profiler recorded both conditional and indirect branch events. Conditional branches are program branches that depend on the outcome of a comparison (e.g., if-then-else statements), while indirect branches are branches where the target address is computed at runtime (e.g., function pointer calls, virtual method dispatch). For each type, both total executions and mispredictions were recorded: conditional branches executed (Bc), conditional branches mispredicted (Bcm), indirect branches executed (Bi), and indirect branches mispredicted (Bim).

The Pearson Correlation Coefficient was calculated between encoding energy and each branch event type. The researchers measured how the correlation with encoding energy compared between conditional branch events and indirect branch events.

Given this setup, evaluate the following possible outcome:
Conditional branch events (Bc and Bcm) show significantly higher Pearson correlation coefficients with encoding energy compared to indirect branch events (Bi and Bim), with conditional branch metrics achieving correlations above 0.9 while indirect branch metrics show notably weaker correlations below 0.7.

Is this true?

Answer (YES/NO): NO